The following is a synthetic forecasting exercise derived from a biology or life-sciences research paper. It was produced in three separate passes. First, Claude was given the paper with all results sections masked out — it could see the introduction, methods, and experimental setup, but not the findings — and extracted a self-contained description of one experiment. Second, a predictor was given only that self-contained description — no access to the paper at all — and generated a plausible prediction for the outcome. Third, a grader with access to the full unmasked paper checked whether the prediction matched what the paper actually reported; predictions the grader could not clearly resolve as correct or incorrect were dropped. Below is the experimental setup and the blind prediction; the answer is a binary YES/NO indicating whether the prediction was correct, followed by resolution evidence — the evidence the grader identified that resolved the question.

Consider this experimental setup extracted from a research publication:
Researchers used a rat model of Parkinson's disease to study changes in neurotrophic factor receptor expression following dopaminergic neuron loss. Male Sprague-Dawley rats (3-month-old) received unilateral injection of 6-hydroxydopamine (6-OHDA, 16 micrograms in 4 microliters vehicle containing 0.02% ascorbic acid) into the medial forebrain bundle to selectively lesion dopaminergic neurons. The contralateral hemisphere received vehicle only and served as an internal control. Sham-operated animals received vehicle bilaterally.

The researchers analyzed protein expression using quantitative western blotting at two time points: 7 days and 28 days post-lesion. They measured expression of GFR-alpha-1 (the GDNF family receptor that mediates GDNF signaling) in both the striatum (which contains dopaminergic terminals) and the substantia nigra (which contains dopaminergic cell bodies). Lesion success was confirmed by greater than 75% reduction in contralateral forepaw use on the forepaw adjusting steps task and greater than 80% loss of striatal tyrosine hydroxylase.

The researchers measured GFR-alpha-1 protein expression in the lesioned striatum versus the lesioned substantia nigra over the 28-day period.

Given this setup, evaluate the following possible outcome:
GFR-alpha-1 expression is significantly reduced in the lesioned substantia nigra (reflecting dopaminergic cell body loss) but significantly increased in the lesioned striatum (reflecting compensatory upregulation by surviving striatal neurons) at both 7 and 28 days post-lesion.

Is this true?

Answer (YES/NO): NO